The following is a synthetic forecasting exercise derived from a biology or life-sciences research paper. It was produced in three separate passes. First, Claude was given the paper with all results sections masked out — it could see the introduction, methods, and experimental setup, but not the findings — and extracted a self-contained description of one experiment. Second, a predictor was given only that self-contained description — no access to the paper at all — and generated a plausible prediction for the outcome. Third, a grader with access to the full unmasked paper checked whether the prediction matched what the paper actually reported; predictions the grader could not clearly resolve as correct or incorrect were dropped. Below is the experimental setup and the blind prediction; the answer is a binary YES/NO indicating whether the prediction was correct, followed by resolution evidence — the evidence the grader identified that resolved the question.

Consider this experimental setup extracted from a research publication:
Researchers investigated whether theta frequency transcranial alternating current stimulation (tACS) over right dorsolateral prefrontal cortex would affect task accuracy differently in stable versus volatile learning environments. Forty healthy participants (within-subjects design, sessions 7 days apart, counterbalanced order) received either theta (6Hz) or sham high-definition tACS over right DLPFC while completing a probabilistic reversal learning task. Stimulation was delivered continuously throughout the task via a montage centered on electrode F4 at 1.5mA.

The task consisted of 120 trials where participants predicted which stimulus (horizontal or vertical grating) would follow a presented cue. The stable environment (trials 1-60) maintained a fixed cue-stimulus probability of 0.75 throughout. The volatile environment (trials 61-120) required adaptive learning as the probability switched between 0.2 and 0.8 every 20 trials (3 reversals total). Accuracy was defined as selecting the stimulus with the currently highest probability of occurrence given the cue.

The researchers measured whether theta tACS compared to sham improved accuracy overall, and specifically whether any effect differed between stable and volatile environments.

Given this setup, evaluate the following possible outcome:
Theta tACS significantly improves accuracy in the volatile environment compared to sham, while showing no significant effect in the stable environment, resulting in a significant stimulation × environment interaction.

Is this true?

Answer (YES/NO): NO